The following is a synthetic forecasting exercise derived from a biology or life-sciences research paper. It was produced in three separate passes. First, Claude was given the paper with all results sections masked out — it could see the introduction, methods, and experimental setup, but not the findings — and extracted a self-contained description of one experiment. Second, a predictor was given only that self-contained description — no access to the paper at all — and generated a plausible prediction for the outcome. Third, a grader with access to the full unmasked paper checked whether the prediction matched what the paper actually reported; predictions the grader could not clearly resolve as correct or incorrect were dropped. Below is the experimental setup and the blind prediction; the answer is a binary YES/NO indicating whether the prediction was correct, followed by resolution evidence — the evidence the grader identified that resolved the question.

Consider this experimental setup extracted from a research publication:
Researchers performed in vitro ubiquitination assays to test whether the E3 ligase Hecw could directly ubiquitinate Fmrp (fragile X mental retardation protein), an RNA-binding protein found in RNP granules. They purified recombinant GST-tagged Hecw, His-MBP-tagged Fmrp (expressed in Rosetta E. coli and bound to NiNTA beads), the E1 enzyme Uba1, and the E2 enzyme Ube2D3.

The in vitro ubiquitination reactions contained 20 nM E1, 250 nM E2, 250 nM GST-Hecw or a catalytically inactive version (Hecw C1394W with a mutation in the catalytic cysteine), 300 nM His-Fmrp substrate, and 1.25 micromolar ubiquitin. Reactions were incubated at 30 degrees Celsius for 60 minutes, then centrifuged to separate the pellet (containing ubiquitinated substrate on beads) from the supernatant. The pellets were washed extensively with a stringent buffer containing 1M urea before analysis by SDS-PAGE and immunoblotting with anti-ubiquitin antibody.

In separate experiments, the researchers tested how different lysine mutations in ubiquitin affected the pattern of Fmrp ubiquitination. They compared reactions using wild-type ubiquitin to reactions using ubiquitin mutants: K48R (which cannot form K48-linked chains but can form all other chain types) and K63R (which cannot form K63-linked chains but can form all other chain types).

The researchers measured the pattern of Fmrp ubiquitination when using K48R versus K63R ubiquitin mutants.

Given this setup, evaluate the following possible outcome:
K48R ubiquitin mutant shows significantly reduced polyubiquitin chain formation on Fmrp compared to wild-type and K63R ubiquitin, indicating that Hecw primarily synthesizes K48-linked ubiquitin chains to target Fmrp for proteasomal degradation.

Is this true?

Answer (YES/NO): NO